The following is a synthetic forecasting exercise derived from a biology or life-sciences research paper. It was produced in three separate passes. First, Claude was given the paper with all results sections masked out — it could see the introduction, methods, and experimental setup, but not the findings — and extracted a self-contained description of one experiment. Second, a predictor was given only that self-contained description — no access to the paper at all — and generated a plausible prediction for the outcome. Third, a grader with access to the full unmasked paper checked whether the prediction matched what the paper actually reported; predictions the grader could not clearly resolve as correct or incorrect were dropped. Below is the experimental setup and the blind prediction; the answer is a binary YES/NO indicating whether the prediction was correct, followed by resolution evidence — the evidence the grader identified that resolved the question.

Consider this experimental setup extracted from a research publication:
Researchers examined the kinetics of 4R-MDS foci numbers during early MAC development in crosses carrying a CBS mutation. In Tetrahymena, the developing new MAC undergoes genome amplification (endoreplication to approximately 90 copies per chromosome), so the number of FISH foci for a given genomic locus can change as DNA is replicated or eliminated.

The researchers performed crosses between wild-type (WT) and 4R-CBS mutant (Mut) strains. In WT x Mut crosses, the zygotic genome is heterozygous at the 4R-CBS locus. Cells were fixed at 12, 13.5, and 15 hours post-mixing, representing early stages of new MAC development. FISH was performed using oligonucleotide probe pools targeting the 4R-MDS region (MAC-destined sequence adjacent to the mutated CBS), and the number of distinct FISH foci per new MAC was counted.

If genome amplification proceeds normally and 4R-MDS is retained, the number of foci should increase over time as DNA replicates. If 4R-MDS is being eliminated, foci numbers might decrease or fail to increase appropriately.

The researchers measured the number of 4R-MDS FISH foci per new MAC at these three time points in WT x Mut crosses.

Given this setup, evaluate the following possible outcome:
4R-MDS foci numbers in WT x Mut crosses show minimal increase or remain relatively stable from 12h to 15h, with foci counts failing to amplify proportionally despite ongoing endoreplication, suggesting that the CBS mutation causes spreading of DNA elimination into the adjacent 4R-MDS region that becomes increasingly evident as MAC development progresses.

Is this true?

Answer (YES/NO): NO